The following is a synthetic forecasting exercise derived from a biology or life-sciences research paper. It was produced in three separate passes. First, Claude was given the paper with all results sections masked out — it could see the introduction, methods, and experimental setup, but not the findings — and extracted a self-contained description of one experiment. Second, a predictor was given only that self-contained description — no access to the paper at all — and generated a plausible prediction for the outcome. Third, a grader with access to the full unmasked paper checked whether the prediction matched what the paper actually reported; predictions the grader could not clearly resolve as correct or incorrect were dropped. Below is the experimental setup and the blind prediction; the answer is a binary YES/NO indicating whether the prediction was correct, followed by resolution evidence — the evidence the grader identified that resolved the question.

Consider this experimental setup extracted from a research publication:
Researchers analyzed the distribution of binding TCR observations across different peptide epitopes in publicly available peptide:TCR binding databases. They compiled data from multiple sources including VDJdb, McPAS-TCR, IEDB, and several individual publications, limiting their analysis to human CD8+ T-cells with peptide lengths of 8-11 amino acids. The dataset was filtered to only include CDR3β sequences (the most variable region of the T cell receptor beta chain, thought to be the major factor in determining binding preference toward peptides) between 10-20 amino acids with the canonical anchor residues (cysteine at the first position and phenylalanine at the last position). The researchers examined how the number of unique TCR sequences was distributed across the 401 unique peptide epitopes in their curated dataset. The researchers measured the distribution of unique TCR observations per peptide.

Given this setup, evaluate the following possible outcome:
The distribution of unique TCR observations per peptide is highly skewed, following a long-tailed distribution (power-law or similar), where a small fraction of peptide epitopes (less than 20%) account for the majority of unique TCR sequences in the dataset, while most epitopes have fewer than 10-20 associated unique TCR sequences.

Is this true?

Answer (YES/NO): YES